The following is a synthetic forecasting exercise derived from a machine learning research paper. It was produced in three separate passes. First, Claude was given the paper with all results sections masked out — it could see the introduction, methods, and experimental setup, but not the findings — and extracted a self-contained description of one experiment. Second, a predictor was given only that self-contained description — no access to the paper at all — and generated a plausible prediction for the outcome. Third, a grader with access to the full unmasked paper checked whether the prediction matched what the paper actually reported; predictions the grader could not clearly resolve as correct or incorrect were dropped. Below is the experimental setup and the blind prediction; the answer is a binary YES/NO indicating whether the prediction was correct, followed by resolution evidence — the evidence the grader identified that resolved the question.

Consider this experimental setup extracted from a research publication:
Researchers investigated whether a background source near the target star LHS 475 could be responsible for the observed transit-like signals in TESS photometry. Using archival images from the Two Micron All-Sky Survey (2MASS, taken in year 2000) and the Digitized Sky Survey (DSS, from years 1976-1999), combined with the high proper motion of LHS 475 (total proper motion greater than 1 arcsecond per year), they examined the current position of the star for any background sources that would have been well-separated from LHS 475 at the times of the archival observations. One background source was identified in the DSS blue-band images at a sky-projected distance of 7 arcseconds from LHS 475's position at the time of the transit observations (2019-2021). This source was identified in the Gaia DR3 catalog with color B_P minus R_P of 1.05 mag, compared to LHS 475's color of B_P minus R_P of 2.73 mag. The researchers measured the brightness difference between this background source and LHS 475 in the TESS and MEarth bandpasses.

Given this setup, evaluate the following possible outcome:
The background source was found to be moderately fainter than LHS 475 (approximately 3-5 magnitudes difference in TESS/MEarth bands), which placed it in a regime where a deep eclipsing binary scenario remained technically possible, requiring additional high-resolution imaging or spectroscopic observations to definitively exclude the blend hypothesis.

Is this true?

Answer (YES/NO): NO